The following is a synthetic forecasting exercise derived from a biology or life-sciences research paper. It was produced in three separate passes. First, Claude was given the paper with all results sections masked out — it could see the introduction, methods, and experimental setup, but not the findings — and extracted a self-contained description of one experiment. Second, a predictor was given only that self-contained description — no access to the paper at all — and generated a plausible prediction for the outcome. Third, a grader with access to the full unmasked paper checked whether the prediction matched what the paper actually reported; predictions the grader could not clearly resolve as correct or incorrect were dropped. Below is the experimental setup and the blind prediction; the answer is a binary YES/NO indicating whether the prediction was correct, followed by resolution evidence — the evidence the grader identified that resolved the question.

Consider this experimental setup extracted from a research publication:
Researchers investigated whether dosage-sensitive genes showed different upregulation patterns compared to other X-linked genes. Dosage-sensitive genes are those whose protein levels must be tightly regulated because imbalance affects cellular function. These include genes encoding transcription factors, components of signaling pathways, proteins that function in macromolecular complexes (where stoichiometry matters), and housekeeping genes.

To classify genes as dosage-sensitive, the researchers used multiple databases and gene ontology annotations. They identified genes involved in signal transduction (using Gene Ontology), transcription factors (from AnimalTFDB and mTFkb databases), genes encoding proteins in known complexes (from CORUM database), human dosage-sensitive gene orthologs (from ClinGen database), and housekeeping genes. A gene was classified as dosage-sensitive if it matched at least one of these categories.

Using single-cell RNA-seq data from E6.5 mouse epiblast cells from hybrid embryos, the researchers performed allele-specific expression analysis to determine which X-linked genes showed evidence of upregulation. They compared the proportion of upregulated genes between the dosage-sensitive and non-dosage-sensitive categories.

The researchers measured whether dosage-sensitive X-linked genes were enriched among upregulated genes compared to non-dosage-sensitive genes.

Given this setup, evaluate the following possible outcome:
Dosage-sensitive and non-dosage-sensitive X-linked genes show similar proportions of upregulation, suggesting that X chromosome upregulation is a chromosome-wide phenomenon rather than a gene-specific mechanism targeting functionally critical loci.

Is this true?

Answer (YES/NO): NO